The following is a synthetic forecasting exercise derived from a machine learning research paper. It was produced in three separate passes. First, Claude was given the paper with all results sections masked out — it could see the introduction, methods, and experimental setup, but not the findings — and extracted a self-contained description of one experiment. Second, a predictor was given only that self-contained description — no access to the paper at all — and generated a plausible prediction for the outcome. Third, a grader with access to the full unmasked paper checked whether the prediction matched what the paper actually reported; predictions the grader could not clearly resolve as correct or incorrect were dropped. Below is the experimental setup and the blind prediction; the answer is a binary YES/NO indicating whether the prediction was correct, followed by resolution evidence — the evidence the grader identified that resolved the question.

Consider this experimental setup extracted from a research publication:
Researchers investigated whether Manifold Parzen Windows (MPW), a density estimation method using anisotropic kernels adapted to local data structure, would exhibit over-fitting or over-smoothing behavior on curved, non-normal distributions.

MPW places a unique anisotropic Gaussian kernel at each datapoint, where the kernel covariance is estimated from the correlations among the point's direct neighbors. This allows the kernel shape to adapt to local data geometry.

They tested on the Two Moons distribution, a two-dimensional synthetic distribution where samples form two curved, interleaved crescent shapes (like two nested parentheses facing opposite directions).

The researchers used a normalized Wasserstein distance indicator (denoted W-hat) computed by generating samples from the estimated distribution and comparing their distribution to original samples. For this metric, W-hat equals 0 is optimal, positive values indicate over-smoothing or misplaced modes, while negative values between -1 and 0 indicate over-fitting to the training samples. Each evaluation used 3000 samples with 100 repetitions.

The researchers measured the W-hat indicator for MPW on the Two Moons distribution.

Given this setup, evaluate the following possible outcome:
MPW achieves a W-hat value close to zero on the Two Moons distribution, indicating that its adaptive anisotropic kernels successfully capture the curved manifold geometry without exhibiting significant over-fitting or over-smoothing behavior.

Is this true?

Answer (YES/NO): NO